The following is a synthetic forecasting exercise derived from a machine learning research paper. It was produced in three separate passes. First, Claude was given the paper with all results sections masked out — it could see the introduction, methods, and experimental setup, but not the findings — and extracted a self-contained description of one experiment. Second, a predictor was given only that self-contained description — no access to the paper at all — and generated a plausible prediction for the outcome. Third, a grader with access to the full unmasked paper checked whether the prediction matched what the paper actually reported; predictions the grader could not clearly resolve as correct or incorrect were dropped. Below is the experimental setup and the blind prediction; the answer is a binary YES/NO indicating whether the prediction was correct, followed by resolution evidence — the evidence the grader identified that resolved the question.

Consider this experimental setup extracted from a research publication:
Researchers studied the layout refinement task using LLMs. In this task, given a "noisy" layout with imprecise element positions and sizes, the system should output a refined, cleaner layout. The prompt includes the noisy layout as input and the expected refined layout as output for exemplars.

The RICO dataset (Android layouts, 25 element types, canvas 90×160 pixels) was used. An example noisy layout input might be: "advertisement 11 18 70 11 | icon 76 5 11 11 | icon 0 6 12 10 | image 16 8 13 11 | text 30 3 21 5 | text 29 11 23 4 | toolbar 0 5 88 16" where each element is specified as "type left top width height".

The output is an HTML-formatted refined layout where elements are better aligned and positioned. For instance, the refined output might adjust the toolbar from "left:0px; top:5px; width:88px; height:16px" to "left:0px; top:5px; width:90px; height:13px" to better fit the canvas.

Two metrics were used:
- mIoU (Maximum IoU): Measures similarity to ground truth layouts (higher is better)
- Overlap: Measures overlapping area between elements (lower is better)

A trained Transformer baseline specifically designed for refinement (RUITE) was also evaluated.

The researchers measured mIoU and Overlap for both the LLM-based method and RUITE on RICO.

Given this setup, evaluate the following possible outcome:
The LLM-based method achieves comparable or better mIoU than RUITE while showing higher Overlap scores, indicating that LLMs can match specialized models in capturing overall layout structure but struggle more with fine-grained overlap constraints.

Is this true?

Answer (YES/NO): NO